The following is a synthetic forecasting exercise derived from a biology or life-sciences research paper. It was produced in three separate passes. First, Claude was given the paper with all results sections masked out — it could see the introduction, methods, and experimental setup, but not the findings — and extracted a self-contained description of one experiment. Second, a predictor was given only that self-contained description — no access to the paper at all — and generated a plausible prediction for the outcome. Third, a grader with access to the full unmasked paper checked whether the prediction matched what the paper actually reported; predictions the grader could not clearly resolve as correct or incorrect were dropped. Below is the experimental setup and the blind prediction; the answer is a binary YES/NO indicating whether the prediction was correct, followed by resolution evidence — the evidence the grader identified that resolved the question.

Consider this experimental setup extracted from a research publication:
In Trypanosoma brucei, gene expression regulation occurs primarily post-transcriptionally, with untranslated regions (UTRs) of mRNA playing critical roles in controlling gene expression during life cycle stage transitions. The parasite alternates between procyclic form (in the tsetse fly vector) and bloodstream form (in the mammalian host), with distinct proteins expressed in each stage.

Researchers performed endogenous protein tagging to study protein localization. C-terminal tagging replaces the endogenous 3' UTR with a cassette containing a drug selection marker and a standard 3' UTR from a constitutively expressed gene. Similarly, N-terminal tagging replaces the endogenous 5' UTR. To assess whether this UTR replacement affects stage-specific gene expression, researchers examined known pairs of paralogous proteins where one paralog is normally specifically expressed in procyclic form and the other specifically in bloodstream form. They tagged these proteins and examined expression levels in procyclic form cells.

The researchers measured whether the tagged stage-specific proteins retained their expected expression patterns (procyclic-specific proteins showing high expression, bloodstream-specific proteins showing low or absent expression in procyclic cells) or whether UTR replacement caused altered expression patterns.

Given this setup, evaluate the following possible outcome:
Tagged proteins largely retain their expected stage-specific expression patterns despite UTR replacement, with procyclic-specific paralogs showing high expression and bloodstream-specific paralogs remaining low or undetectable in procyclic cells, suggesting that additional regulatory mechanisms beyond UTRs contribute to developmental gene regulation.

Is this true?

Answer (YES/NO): YES